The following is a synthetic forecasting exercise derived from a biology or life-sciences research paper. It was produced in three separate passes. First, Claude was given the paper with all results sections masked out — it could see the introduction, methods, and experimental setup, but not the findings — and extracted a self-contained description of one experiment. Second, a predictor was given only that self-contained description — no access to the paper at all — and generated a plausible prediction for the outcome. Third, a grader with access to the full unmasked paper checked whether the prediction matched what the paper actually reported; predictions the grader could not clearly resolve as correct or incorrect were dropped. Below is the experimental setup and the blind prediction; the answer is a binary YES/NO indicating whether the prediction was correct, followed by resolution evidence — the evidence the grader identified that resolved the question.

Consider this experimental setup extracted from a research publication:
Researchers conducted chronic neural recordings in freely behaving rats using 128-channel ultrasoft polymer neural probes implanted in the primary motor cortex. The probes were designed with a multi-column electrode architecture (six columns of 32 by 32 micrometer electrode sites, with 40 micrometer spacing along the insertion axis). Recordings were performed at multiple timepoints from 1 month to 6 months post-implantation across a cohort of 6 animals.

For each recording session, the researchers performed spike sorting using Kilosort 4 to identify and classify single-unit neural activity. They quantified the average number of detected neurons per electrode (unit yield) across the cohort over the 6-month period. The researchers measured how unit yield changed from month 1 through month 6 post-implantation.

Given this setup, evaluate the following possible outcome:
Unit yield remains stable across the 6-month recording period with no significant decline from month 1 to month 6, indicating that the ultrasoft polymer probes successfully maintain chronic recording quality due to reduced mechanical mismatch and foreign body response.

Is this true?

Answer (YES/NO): NO